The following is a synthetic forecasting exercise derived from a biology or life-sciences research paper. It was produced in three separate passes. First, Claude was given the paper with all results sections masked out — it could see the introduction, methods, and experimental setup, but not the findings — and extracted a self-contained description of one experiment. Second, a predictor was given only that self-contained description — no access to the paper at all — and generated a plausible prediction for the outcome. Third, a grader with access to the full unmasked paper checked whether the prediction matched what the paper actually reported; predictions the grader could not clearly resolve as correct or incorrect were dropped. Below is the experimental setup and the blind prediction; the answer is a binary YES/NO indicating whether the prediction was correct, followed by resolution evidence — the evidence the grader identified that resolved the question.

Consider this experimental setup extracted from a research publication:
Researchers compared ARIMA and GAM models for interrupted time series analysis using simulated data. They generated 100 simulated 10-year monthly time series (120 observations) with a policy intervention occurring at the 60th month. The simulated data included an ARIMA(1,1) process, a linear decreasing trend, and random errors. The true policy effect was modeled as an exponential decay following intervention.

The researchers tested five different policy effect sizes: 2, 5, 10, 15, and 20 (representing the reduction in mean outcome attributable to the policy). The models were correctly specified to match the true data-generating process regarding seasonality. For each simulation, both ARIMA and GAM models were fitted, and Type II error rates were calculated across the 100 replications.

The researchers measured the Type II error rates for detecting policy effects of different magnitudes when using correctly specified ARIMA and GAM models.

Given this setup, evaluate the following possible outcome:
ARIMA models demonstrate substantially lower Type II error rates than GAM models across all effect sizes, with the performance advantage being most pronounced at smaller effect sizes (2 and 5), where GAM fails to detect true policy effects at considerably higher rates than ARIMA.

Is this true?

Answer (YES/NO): NO